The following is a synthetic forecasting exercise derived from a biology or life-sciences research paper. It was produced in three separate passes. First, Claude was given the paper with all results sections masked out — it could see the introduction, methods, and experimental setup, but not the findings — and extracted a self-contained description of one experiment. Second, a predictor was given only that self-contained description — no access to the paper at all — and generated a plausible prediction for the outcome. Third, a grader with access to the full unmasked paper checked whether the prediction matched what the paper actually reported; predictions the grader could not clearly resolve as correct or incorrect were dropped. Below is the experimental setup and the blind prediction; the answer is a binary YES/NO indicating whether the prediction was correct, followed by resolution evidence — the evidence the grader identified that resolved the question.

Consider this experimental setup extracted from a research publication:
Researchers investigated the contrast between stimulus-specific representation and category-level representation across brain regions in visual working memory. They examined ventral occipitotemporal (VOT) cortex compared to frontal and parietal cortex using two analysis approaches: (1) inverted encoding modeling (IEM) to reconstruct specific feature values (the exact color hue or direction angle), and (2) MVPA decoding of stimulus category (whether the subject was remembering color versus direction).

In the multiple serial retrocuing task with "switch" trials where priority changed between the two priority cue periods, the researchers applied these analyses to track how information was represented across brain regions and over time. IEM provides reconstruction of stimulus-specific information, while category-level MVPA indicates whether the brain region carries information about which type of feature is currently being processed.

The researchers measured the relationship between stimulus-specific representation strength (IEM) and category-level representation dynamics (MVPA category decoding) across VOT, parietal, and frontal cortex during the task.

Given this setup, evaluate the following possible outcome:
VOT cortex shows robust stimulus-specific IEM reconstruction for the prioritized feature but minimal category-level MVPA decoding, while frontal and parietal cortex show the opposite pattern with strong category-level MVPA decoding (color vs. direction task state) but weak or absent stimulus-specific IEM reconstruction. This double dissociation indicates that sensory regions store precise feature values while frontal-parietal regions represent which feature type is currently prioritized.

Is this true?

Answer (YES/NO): NO